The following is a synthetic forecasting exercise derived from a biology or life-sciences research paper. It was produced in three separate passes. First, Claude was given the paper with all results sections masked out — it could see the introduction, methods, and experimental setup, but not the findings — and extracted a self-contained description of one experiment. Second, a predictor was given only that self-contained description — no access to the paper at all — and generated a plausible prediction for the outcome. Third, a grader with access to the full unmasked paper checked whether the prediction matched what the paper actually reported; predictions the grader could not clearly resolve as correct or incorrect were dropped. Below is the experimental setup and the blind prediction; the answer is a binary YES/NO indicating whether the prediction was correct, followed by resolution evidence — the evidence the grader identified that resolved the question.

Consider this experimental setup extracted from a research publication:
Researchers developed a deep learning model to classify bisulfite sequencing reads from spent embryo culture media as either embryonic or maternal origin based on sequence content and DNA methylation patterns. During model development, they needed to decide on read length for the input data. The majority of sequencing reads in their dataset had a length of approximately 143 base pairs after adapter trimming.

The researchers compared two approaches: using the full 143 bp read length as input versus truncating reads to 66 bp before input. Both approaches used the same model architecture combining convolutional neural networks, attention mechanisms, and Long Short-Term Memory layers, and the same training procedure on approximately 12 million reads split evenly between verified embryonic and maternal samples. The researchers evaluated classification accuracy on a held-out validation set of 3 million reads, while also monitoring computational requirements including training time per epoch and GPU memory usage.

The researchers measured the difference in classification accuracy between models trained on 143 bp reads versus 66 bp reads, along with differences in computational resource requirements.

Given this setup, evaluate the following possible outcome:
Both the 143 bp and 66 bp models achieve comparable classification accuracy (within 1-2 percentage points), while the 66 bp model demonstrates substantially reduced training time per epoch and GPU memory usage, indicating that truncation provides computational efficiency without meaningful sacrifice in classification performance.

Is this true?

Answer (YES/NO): NO